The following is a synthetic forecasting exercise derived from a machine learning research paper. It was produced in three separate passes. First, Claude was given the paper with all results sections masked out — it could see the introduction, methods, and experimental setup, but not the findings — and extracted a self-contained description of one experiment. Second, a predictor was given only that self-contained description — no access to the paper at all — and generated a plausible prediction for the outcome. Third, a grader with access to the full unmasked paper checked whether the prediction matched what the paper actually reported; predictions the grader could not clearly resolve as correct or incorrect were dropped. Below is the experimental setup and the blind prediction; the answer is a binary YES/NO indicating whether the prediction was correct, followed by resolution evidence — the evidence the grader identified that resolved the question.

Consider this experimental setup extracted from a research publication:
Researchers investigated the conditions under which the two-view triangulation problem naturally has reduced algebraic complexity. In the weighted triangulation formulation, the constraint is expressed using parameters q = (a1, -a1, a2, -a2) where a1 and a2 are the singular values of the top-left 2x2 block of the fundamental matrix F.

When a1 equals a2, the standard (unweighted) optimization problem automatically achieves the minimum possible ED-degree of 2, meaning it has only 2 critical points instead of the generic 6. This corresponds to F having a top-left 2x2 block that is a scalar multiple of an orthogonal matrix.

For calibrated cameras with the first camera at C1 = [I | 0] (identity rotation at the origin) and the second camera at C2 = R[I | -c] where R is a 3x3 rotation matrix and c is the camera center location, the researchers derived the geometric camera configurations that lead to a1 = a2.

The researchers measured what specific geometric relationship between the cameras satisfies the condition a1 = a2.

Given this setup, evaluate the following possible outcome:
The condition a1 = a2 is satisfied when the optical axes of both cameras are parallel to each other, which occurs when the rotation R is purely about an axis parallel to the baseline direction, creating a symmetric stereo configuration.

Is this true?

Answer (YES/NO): NO